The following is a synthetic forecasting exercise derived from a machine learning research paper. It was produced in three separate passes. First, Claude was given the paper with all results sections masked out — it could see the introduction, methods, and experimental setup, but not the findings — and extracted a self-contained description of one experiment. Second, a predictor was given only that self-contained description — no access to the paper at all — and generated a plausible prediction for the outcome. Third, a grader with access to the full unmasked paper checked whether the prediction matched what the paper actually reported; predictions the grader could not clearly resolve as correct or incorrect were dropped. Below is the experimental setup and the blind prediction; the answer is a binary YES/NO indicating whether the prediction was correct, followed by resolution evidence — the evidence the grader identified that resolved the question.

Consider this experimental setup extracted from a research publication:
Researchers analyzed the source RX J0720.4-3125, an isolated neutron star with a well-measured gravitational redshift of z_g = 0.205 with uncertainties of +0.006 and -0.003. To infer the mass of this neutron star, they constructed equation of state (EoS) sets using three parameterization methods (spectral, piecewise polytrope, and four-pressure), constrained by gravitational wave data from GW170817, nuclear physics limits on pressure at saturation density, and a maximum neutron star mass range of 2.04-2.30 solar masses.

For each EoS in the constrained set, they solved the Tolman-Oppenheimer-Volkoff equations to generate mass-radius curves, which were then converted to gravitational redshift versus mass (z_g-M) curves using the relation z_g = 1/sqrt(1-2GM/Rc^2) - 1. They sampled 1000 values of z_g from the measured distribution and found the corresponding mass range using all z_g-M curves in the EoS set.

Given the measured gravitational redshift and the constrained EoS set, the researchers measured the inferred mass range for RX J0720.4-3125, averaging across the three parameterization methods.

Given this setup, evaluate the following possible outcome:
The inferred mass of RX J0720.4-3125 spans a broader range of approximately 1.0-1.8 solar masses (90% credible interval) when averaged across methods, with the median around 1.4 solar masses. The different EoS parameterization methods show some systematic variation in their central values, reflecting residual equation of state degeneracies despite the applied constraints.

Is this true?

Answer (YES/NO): NO